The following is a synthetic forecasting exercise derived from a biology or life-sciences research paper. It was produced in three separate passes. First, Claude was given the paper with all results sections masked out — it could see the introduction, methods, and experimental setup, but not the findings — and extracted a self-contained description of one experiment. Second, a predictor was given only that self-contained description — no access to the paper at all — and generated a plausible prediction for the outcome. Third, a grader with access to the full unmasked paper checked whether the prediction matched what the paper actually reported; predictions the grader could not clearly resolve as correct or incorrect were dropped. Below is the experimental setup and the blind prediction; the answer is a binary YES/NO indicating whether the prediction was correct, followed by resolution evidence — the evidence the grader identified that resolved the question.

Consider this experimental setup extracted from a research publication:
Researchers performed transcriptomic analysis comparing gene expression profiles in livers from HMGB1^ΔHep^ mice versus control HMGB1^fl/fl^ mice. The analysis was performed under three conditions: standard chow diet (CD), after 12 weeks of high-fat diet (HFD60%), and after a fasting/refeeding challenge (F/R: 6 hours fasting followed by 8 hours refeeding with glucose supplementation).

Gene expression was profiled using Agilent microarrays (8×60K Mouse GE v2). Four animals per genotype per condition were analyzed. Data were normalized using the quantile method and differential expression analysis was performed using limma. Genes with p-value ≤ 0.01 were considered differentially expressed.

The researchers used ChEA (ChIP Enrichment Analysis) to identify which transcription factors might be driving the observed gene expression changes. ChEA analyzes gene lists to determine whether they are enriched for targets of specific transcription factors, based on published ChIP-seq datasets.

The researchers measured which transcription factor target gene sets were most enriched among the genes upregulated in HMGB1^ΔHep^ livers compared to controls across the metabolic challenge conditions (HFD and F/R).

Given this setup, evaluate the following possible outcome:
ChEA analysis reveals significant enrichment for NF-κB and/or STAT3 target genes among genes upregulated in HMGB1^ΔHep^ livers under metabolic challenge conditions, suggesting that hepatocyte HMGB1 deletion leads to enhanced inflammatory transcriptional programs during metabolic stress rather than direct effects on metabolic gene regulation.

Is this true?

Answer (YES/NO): NO